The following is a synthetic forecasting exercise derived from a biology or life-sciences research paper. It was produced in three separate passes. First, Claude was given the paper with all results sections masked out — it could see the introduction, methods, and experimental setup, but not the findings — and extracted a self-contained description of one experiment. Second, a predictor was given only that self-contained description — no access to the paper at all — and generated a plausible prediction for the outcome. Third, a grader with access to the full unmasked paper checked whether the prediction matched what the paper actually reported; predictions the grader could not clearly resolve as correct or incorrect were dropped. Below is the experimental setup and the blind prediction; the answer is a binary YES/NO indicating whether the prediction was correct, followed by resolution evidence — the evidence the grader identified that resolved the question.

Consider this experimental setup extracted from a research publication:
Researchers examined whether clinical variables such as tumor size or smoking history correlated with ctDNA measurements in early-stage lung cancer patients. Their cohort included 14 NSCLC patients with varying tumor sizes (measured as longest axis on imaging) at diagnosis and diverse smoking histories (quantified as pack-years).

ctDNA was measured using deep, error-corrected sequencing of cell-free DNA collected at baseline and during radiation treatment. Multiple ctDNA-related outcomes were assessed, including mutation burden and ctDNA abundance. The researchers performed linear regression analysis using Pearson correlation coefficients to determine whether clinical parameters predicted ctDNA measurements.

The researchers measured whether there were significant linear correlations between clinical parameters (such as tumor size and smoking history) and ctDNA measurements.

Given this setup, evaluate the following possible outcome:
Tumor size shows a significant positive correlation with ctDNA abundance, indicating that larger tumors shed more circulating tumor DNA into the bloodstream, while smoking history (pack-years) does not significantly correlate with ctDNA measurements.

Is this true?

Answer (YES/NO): NO